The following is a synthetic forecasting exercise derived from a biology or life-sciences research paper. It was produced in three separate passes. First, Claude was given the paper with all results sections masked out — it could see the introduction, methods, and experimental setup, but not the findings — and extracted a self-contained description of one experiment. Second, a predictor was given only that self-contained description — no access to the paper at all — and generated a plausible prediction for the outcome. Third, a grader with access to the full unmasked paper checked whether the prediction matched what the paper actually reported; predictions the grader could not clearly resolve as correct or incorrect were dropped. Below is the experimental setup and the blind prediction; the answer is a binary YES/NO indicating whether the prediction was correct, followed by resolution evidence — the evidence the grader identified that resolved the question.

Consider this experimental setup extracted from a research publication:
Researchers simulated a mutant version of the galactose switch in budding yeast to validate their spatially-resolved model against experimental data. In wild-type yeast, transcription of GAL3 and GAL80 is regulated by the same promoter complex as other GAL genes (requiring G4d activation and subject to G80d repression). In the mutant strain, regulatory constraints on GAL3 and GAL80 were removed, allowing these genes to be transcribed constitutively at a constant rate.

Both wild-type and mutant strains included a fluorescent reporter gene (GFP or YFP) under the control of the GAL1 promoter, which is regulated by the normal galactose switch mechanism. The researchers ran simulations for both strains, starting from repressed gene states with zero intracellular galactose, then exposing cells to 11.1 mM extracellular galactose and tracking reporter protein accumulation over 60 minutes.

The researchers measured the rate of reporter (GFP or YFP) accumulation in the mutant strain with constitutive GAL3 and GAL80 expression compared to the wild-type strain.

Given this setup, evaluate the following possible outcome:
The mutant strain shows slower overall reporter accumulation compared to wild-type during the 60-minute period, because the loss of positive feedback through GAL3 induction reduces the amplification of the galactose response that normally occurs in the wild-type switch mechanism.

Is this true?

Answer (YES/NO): NO